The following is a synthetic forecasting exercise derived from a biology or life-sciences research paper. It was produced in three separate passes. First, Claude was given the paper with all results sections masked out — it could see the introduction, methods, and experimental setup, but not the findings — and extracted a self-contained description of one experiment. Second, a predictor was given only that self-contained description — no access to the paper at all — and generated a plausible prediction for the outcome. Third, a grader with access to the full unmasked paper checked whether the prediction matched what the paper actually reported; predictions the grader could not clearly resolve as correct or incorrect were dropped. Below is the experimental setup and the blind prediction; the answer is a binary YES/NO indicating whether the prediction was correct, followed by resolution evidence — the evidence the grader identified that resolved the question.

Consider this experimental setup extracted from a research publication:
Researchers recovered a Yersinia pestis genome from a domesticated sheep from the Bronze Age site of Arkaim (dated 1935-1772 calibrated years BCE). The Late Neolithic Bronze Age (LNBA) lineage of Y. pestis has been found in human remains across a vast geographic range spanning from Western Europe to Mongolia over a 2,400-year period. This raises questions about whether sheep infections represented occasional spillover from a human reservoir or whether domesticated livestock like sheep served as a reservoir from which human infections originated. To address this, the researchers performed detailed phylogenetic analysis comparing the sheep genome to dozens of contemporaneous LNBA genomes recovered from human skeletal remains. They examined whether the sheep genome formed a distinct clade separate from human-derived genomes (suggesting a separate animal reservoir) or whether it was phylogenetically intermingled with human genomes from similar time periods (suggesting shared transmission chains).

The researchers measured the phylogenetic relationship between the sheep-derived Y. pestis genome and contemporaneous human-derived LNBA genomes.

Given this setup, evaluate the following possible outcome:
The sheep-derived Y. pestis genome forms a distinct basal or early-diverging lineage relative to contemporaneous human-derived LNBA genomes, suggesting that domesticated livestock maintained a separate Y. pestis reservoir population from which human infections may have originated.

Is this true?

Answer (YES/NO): NO